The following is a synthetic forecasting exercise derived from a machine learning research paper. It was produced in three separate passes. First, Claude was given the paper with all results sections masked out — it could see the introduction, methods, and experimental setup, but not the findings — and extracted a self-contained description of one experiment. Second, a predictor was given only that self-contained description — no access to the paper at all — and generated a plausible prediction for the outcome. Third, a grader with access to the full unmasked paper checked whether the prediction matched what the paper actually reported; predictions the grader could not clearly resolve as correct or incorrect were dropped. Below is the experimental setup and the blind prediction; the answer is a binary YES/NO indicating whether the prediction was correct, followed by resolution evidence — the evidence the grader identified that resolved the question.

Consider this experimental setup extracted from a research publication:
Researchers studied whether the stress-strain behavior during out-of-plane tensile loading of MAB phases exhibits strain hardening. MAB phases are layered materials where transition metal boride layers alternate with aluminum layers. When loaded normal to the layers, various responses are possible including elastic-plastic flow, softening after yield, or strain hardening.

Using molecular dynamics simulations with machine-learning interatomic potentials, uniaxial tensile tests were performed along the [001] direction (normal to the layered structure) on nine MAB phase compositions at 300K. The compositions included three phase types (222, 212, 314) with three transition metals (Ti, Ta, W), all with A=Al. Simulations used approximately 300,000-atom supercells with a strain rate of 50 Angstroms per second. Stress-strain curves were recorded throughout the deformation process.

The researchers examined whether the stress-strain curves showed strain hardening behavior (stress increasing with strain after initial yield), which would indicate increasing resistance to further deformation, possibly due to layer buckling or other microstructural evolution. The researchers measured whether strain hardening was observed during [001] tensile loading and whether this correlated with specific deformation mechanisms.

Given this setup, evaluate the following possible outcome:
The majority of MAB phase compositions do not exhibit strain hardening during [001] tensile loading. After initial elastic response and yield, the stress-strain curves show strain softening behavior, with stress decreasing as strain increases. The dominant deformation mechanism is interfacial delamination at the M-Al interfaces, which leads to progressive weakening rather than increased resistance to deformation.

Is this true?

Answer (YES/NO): NO